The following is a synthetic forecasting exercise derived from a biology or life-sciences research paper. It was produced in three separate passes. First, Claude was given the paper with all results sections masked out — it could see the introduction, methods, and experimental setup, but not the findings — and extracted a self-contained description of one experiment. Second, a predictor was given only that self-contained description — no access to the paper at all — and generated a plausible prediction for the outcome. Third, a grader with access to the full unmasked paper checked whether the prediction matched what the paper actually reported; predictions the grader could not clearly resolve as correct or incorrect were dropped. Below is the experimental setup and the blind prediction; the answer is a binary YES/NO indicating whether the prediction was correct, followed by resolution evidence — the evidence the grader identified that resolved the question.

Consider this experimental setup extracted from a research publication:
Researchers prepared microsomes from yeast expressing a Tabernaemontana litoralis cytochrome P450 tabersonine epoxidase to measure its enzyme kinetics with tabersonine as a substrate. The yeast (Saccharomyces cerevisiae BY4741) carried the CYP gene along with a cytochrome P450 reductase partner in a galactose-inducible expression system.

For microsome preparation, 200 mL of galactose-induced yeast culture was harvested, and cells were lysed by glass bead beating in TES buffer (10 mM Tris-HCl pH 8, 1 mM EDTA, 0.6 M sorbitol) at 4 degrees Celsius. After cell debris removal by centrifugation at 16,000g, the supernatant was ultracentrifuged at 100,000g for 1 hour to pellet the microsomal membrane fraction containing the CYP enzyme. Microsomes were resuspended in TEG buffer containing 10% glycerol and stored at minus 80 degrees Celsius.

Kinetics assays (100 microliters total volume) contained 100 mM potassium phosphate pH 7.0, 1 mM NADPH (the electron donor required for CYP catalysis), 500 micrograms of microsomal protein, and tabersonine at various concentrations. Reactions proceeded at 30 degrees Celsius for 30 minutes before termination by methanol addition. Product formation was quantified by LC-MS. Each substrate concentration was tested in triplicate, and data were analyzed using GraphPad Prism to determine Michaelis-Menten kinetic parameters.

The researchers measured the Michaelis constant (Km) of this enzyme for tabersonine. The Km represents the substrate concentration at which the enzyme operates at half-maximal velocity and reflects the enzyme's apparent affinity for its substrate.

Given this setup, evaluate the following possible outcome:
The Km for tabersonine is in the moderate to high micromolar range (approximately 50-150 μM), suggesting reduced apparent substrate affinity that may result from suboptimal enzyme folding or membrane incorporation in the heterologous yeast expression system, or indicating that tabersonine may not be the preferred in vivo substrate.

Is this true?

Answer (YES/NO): NO